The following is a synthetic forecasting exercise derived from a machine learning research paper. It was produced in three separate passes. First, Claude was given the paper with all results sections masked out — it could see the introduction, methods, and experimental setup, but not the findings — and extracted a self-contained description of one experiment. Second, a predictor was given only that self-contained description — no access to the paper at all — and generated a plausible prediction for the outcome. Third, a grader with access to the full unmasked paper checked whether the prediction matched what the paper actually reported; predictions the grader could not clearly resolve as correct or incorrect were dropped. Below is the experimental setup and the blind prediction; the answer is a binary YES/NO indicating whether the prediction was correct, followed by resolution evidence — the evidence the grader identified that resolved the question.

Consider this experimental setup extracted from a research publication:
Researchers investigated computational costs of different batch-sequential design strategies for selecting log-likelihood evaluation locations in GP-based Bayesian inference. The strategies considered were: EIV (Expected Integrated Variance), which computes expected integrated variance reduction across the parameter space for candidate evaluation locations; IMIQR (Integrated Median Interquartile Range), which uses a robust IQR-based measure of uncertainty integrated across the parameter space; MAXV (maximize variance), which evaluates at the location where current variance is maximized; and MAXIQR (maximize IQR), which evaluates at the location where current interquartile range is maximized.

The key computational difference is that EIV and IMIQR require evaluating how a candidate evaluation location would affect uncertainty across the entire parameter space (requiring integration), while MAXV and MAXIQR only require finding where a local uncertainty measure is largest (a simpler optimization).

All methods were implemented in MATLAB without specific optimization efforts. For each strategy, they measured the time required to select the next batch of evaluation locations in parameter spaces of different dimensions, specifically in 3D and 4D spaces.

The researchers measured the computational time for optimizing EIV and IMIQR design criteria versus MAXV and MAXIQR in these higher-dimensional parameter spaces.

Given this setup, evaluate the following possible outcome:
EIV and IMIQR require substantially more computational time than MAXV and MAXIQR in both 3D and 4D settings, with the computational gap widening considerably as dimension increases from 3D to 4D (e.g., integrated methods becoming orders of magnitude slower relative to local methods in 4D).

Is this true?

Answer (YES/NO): NO